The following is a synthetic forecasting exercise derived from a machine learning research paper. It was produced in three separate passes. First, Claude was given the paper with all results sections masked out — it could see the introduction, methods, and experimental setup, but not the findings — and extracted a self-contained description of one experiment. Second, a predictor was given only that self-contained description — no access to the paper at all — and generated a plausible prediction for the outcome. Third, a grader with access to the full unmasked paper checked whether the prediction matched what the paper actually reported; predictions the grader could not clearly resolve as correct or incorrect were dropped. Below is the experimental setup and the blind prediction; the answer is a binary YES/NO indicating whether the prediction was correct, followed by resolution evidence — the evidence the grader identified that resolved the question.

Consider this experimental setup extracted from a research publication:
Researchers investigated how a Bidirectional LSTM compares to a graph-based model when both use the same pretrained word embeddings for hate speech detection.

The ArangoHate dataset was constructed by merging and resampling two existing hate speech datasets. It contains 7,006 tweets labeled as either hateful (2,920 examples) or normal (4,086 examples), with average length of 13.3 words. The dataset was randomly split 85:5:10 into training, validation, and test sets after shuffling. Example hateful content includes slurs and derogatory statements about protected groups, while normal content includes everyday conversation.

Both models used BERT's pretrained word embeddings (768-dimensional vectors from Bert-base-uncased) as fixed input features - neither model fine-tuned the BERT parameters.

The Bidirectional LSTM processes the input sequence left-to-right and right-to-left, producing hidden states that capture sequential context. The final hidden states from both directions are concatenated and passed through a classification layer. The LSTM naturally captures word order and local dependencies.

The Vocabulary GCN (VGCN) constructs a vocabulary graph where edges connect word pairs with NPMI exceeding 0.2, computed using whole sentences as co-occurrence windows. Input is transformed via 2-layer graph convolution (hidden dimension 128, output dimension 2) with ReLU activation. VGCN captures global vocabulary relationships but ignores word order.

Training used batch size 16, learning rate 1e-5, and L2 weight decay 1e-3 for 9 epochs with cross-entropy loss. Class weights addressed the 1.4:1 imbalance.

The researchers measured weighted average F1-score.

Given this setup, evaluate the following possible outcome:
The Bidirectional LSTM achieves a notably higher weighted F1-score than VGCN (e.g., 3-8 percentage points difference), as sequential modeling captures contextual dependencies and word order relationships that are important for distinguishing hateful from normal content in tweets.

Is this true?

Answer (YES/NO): NO